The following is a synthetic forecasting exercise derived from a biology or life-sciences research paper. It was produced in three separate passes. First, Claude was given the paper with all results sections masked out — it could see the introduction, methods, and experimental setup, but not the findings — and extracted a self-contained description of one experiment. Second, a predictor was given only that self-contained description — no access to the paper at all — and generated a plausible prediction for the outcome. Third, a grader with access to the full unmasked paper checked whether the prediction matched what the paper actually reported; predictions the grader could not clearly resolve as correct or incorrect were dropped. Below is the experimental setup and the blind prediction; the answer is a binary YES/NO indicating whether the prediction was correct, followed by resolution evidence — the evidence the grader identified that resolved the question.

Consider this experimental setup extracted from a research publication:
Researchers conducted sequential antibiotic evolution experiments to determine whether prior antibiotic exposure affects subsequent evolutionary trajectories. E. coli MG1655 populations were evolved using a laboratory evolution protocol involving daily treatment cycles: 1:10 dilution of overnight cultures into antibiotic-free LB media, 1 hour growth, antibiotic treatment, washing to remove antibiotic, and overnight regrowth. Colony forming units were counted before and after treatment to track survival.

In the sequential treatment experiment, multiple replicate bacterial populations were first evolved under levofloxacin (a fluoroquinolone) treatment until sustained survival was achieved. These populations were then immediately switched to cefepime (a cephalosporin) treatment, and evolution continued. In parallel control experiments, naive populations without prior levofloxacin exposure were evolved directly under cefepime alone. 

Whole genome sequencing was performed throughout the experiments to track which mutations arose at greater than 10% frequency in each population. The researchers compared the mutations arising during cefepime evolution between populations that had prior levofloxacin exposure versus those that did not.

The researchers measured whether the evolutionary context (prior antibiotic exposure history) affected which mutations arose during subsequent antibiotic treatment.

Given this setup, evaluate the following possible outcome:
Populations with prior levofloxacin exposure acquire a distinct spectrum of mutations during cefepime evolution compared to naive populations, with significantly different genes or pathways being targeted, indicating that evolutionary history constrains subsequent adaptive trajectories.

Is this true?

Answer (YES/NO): YES